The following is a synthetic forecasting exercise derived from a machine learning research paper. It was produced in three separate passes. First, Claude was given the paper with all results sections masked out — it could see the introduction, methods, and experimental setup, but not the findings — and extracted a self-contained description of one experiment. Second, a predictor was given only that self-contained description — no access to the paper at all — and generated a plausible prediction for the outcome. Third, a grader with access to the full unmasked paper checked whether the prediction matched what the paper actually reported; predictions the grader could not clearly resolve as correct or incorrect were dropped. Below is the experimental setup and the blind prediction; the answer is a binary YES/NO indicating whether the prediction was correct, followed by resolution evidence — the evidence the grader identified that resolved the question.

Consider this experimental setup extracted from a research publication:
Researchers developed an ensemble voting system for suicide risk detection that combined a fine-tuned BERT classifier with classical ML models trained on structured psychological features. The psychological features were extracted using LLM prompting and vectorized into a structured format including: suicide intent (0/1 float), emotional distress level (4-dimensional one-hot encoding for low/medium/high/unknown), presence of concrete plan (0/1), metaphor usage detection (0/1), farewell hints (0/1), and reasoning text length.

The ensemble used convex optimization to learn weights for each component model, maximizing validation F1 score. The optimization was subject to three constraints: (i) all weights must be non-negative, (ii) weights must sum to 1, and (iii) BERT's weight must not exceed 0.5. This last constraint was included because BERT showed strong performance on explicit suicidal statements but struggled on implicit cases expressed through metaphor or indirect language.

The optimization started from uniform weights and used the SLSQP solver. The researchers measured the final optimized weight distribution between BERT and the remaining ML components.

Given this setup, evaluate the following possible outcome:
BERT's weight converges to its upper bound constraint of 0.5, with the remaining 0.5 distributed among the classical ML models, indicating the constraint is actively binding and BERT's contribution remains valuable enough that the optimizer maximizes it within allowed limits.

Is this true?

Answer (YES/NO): YES